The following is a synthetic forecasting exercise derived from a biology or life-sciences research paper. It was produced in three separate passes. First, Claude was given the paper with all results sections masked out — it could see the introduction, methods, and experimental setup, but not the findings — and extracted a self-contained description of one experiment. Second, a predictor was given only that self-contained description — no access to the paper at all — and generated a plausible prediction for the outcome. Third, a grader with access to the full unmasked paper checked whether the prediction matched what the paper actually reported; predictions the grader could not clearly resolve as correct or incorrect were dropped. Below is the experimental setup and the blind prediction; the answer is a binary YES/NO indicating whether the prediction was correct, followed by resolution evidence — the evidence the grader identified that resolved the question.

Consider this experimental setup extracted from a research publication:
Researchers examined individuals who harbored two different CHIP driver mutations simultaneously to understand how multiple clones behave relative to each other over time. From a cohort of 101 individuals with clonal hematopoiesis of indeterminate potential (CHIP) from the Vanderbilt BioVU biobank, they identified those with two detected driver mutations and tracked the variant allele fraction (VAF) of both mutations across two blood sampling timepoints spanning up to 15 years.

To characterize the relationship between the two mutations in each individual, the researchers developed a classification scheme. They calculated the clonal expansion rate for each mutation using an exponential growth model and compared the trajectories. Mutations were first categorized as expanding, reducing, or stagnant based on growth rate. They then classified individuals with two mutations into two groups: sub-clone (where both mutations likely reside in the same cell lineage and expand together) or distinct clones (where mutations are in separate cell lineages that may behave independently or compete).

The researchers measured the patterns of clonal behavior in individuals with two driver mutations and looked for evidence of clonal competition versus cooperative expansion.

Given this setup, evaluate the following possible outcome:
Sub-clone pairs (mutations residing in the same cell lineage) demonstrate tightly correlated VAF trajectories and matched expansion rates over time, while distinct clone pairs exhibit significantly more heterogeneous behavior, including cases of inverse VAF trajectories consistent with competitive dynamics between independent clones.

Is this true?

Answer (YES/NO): YES